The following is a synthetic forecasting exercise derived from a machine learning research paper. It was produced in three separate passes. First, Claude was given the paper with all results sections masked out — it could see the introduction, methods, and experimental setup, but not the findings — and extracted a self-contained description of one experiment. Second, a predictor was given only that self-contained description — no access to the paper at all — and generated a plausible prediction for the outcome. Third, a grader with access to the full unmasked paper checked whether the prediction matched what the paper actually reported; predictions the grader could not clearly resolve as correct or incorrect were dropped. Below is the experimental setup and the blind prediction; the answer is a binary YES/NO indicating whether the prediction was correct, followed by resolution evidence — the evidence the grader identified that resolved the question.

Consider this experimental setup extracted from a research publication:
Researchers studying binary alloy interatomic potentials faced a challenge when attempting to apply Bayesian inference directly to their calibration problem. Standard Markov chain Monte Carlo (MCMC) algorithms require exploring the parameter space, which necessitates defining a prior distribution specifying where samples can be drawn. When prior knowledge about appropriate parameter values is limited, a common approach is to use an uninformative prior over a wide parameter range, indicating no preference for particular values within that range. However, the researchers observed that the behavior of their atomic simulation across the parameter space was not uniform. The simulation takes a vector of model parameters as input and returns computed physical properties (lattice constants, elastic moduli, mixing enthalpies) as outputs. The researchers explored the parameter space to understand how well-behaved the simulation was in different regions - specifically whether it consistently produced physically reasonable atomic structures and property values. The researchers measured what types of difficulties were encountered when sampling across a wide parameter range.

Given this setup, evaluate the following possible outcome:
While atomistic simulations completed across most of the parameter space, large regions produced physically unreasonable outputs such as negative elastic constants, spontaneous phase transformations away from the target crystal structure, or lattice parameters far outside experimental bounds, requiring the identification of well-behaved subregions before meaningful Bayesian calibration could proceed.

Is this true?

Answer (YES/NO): NO